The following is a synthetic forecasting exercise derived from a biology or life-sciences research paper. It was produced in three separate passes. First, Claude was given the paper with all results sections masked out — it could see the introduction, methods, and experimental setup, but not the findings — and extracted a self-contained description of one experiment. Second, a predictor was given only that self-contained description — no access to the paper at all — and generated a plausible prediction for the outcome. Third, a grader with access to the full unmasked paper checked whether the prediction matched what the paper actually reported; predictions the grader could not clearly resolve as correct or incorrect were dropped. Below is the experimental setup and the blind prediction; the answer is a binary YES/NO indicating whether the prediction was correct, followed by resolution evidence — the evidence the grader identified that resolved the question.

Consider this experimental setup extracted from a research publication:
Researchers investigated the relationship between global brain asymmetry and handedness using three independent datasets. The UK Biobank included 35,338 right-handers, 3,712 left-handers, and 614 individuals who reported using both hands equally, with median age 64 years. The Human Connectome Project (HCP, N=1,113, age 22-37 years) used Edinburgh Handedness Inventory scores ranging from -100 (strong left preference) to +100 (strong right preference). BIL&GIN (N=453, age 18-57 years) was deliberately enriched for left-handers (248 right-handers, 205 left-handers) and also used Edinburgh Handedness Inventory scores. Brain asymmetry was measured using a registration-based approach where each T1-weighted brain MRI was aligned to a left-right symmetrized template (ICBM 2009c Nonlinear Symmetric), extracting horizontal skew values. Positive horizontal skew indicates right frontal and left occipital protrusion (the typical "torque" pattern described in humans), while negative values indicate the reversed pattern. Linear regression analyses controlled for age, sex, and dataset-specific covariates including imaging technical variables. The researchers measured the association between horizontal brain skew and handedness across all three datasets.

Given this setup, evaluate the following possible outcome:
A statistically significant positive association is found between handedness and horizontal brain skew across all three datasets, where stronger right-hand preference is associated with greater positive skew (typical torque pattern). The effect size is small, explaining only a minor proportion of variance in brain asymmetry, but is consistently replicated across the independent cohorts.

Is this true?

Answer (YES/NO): NO